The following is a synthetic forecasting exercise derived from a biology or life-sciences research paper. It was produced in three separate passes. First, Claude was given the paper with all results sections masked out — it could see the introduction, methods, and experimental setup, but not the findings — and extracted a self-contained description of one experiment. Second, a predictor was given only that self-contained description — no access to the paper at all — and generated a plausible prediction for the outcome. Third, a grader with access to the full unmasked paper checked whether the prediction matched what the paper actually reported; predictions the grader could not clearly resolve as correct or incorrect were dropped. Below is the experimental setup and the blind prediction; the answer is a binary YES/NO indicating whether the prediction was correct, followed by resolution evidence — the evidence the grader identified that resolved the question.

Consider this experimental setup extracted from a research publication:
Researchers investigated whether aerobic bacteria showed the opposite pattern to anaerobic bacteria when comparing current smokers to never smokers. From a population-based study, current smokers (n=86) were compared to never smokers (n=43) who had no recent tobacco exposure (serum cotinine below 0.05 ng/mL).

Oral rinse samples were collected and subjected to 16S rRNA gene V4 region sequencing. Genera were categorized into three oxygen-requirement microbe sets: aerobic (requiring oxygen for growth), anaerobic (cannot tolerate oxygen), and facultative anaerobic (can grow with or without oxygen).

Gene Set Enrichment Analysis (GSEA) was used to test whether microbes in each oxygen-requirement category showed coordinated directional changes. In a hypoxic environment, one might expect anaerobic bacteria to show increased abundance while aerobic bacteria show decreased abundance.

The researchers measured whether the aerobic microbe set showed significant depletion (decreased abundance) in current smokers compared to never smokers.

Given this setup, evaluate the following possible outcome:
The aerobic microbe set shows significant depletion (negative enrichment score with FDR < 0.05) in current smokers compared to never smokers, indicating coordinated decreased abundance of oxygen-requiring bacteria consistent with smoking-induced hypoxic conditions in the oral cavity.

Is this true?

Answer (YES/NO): YES